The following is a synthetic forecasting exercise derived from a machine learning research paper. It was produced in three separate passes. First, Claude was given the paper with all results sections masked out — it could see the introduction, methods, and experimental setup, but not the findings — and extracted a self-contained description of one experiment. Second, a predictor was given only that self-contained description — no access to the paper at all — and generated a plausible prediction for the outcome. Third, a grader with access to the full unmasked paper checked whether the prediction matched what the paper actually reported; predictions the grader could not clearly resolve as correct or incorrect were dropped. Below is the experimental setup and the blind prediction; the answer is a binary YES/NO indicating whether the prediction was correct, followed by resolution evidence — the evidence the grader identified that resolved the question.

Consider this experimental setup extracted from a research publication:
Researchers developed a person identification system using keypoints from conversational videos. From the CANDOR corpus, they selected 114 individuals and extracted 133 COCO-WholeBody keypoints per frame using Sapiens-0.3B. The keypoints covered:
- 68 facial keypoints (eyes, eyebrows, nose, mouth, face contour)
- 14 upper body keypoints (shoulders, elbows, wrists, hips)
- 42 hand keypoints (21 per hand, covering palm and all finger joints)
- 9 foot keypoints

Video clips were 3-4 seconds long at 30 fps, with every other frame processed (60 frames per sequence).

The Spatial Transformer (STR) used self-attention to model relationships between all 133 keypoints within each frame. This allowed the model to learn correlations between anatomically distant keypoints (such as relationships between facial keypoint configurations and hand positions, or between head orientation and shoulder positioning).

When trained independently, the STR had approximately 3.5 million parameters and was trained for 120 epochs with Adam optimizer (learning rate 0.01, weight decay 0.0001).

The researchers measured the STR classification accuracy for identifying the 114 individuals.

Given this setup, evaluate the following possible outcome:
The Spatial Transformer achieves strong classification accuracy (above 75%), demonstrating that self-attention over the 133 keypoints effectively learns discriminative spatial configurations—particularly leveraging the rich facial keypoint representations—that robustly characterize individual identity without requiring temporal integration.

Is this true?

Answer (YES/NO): YES